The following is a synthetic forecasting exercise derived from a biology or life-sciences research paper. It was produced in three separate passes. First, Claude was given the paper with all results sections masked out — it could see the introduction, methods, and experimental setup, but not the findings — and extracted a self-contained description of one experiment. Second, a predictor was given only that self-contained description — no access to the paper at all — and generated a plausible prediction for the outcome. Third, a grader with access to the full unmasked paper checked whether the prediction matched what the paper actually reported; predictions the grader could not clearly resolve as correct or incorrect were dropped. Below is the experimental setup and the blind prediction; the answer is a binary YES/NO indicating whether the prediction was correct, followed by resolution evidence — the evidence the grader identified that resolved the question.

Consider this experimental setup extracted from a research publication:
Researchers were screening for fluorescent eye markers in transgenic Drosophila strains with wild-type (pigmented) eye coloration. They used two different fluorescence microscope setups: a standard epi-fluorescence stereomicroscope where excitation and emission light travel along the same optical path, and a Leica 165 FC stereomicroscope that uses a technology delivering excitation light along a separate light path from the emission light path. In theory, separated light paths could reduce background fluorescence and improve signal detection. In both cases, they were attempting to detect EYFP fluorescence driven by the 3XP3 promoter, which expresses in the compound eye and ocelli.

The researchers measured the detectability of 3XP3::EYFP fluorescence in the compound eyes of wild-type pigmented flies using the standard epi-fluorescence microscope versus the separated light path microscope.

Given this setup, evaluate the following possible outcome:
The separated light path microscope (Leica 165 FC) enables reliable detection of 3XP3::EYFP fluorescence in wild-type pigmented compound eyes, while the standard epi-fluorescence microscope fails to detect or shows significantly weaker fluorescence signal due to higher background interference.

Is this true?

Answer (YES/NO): NO